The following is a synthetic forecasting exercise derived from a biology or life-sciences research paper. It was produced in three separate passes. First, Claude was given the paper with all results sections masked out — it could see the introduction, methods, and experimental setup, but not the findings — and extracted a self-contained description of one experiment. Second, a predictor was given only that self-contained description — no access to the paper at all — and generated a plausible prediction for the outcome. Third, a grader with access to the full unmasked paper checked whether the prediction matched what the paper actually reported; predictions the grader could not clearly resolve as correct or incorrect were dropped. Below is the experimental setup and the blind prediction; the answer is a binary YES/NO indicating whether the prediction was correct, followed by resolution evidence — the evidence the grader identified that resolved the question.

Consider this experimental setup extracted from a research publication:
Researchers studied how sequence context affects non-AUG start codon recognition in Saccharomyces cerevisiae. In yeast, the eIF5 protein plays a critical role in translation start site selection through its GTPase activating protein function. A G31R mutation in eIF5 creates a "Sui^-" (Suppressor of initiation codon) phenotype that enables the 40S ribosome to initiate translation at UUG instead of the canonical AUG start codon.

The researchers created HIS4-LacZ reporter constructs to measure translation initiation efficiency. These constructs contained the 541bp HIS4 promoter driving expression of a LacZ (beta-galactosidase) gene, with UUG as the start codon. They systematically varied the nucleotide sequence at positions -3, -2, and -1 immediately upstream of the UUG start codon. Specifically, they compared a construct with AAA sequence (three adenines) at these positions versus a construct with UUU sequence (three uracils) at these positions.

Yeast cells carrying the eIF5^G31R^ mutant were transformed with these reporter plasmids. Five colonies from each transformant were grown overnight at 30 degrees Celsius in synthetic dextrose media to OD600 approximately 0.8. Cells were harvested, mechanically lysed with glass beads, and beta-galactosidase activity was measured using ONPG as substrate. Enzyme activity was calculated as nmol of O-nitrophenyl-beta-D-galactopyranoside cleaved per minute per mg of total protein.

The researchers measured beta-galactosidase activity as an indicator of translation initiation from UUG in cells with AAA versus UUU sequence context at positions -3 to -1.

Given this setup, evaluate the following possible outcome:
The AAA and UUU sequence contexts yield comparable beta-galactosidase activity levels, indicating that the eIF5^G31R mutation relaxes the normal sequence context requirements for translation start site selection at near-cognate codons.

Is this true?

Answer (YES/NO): NO